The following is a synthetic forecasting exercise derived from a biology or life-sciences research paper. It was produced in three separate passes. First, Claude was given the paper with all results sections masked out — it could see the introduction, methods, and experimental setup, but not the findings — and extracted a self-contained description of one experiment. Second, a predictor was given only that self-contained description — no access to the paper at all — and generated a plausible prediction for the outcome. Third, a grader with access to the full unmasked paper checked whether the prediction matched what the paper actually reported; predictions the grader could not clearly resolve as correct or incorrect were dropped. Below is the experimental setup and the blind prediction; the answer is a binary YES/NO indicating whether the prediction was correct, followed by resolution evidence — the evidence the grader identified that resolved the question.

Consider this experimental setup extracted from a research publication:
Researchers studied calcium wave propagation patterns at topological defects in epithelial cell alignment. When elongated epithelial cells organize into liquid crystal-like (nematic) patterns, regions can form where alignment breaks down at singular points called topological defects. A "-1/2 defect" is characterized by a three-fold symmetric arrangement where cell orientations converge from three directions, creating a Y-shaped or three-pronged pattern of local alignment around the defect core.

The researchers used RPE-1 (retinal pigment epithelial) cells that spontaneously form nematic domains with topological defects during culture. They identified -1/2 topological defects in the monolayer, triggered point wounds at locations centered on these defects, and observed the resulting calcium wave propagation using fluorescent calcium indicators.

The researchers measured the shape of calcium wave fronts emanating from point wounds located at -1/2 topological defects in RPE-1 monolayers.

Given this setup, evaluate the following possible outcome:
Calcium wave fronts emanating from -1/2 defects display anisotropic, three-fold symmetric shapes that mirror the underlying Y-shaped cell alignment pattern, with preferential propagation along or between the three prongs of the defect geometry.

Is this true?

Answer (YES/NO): YES